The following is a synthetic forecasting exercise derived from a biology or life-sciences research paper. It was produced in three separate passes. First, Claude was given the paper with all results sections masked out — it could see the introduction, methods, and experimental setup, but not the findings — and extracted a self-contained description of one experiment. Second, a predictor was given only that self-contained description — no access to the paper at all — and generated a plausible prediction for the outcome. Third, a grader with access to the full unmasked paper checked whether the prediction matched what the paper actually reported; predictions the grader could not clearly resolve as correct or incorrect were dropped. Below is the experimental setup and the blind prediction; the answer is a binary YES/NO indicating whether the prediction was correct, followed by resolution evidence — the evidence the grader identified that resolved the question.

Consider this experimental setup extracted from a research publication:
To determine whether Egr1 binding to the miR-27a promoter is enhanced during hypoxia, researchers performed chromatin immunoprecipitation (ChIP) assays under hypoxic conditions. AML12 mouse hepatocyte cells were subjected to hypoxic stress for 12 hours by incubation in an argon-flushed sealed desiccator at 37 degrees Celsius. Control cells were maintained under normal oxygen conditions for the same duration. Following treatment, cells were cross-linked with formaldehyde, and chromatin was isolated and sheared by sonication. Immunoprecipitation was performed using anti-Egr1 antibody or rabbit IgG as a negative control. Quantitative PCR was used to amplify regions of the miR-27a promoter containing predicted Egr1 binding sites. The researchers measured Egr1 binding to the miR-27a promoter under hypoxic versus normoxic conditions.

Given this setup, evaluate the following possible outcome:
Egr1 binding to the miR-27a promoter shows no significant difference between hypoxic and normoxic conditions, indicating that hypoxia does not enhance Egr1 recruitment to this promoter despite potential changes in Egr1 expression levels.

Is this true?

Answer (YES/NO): NO